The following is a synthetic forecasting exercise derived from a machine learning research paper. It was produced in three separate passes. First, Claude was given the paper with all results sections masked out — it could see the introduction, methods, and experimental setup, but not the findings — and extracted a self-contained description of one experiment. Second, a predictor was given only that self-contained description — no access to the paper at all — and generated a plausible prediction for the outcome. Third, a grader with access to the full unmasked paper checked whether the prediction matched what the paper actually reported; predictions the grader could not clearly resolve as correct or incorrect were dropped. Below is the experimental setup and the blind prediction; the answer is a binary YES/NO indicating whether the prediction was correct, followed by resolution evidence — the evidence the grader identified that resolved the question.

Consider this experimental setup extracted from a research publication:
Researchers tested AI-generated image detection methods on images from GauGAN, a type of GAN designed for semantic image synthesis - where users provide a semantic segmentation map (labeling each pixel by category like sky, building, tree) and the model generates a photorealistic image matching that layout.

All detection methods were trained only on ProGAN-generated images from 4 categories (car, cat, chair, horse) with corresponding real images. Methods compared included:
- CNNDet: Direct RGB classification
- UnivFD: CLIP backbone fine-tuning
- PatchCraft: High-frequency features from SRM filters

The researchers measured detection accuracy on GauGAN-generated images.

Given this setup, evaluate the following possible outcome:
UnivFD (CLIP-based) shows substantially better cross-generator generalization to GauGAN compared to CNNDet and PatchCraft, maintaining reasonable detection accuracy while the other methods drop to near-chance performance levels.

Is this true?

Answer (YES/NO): NO